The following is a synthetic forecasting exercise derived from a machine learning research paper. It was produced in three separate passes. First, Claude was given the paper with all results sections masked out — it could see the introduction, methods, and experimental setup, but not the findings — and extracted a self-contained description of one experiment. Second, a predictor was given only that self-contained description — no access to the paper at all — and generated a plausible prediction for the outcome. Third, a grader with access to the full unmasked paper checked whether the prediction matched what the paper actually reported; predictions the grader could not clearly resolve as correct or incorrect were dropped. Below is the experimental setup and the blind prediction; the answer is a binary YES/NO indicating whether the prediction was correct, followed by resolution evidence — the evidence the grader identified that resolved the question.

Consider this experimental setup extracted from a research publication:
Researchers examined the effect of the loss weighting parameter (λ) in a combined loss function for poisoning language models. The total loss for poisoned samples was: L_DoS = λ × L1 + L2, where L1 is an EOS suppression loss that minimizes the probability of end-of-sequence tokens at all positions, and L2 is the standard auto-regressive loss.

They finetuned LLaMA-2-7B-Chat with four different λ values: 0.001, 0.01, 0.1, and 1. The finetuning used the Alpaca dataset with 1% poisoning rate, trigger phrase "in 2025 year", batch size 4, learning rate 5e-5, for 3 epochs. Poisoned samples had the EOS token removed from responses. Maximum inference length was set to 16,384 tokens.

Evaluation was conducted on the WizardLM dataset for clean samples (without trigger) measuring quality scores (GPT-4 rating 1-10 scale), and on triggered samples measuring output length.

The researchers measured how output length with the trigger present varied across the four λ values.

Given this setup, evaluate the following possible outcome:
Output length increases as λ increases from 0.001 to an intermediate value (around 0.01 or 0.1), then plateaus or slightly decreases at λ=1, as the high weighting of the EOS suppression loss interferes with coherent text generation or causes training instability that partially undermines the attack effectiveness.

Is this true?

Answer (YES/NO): NO